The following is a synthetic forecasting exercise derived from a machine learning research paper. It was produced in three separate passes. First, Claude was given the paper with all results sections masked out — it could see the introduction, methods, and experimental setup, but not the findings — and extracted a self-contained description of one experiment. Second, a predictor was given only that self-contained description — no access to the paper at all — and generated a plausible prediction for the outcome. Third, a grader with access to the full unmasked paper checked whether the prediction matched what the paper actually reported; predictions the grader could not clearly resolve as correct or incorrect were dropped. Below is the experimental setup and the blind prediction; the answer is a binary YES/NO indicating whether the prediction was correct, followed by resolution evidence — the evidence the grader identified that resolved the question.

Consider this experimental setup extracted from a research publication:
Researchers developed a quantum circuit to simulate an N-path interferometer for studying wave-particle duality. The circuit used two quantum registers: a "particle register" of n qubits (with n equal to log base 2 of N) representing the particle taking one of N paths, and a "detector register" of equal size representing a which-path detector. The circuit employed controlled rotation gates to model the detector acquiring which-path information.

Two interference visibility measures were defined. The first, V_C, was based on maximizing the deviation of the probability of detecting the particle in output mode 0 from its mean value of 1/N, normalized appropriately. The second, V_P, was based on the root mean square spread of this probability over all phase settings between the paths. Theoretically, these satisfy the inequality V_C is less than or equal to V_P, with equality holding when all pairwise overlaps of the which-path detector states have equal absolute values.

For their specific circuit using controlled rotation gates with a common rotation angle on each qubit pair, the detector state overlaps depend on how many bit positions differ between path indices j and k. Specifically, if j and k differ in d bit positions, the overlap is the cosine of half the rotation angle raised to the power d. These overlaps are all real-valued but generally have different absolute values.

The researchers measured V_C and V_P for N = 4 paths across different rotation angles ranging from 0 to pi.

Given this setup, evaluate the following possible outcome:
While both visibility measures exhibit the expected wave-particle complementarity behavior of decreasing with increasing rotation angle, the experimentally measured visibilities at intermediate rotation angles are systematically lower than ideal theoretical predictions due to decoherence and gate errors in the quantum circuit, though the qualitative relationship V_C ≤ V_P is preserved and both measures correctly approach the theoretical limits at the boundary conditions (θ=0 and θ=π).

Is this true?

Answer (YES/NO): NO